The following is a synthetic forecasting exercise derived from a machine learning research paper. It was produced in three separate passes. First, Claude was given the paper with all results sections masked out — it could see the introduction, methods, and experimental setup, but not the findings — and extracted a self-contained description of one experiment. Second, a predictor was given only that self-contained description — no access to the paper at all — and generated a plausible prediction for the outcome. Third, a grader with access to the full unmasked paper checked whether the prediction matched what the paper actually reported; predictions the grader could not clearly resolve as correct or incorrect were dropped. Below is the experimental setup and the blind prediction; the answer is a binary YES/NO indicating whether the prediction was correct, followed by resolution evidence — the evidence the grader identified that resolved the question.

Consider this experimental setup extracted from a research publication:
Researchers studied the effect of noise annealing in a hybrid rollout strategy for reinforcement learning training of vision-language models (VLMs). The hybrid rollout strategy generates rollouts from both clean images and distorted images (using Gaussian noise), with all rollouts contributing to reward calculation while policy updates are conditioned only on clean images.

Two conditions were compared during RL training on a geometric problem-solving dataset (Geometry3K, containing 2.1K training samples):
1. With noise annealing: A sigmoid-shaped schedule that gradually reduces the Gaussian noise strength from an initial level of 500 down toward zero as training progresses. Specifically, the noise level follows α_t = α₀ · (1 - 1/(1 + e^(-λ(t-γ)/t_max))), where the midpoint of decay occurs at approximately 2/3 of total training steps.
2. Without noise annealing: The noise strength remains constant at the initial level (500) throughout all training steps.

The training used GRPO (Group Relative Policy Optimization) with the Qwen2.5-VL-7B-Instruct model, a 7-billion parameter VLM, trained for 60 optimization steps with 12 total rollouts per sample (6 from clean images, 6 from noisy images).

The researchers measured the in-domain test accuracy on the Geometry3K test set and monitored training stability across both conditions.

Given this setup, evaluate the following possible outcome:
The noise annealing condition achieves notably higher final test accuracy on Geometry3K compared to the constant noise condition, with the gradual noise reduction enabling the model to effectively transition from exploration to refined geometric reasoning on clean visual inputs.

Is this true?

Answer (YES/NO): YES